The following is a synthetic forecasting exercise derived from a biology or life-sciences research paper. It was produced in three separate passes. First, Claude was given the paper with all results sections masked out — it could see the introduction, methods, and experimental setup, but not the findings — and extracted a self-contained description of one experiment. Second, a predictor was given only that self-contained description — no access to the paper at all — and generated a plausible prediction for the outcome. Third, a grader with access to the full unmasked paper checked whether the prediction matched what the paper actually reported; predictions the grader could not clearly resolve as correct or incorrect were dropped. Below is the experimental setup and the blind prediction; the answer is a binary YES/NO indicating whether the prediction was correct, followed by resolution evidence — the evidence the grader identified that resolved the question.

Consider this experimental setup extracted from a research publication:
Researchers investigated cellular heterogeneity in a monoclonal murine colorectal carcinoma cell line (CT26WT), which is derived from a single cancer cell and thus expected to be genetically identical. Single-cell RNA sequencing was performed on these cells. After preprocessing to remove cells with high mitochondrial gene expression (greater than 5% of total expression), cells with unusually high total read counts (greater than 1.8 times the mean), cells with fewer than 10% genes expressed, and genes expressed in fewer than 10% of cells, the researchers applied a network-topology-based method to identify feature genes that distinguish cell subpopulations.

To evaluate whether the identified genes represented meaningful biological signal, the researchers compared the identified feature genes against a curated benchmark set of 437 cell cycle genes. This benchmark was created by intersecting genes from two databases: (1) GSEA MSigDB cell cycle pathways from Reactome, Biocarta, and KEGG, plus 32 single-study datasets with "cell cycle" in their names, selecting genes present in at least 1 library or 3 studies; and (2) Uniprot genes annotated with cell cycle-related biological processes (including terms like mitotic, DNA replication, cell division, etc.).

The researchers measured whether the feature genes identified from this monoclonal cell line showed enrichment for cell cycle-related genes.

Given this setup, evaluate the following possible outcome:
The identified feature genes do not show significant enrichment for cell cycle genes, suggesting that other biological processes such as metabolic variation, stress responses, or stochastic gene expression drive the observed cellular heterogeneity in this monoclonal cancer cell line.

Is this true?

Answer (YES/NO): NO